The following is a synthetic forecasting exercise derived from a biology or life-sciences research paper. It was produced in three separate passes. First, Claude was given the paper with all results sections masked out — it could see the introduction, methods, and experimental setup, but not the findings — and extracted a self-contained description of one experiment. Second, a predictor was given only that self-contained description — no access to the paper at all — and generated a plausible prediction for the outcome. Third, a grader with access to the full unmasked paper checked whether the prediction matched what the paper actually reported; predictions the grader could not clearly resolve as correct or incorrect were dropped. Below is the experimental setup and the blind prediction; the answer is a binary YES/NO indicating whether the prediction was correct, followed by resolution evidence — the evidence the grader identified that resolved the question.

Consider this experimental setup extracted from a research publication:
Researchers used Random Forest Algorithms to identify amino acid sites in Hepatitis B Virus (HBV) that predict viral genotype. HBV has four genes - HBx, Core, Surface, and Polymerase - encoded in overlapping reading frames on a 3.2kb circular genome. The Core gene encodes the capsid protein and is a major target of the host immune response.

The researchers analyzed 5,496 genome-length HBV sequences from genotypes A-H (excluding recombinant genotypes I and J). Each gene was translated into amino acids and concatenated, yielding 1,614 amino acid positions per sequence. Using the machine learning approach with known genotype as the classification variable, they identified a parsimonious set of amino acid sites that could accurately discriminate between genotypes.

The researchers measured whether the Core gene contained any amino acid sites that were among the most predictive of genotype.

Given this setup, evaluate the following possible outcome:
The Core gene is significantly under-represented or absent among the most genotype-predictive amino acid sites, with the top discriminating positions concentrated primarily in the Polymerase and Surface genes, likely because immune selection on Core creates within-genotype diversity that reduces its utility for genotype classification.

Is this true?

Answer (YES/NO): NO